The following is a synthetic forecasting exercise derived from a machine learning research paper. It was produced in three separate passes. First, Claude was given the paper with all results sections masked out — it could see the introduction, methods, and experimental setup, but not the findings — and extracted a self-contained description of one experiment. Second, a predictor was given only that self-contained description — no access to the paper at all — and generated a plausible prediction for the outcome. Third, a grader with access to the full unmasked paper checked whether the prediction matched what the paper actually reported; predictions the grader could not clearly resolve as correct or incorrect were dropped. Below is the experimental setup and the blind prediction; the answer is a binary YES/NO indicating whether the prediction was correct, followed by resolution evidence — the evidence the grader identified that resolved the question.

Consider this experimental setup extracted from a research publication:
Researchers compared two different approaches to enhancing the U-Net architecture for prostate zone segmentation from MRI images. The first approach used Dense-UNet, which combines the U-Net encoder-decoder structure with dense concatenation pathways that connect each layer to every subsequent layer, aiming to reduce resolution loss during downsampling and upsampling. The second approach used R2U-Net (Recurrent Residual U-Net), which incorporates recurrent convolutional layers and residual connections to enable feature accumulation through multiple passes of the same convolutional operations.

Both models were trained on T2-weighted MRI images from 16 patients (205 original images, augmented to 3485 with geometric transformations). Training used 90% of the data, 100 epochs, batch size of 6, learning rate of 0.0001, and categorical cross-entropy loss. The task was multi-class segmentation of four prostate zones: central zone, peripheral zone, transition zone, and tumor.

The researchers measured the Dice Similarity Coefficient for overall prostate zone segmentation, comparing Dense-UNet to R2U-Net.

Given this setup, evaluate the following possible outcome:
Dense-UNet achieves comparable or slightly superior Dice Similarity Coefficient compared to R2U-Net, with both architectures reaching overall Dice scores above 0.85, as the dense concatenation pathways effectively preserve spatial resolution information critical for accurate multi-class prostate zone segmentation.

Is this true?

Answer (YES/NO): NO